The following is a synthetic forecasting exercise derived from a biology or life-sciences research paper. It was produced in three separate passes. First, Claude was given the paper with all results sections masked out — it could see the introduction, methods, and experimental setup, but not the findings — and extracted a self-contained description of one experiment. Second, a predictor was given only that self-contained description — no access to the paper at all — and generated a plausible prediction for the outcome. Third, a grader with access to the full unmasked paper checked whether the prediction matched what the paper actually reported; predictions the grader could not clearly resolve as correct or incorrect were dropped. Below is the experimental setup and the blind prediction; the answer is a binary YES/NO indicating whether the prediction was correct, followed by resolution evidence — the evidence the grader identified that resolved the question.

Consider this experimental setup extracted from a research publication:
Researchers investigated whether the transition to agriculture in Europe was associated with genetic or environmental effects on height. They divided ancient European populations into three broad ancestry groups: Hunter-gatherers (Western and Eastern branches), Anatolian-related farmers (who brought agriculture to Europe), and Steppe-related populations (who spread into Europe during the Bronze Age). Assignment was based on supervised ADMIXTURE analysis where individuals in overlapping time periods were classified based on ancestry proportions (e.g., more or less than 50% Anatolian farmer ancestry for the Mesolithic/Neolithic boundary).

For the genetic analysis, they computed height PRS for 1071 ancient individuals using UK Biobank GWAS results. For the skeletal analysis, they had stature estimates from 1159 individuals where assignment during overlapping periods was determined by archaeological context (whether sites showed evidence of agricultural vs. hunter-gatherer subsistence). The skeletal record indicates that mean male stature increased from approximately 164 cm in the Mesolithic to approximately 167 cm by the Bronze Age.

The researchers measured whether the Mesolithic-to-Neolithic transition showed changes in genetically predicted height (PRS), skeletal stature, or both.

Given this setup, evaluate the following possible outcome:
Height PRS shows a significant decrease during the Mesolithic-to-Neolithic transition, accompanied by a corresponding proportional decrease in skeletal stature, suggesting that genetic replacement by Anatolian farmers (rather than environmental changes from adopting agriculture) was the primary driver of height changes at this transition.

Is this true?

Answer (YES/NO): NO